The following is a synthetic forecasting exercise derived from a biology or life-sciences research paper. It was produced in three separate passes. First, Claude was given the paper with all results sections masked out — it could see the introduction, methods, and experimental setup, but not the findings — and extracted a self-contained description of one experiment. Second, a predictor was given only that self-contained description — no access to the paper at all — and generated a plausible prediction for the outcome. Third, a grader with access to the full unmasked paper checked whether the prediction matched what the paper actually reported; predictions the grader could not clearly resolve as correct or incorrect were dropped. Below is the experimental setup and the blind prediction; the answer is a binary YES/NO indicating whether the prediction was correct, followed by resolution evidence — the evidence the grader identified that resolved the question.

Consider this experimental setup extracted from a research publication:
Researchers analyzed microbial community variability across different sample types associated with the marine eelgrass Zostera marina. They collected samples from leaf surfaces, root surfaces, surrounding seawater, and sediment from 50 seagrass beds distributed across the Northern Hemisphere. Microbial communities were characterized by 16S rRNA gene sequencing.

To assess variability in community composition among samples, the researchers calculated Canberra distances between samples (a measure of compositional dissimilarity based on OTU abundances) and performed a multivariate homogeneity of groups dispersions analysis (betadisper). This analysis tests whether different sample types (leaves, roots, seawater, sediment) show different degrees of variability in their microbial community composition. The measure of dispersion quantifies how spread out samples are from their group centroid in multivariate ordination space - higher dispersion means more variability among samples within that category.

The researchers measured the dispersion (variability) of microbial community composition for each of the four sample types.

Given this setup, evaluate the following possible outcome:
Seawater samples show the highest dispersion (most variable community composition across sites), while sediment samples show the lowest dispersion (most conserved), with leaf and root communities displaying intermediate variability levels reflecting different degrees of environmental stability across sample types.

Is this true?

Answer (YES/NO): NO